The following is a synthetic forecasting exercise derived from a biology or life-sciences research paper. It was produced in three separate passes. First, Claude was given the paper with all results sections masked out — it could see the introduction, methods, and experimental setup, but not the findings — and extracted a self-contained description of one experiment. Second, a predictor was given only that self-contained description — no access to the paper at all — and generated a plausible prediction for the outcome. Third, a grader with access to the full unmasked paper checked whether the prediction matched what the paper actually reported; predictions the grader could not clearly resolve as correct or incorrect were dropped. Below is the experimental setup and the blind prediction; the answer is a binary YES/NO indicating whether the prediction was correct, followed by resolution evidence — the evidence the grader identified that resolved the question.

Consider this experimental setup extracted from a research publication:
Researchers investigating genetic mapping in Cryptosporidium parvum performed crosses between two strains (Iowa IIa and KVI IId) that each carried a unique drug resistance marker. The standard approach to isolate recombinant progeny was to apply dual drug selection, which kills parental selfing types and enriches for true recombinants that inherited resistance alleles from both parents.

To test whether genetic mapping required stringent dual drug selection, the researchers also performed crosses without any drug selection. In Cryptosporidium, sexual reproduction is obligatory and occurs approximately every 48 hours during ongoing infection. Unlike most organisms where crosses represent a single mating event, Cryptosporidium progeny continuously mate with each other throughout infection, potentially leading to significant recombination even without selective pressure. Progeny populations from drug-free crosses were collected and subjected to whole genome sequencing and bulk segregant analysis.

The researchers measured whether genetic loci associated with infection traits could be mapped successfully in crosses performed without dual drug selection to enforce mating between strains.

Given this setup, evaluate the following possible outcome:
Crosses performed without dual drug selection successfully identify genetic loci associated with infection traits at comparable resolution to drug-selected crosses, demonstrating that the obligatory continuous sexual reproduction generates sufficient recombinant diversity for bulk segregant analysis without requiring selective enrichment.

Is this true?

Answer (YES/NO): YES